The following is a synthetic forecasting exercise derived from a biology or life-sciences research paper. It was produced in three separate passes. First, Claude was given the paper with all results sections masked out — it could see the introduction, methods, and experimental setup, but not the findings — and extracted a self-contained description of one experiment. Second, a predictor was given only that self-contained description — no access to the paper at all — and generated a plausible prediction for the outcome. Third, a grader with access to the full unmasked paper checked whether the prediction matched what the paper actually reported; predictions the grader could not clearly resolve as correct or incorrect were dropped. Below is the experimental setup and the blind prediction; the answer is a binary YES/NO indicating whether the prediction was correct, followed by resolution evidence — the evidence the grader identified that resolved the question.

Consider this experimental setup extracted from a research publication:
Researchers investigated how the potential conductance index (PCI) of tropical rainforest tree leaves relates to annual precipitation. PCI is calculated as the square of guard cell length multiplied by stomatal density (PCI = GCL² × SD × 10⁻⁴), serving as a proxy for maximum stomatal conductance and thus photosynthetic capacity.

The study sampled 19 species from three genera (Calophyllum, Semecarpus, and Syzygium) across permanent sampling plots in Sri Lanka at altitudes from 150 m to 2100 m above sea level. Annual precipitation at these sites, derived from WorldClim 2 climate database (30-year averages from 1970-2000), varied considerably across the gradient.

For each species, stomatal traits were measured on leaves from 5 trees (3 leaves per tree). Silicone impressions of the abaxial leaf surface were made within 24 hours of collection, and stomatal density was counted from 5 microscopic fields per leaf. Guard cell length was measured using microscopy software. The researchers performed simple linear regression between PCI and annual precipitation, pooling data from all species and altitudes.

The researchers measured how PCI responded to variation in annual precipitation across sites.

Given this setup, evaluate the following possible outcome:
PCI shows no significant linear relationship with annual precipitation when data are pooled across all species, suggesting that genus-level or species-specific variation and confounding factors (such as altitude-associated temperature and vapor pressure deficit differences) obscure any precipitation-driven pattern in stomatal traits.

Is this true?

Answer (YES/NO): NO